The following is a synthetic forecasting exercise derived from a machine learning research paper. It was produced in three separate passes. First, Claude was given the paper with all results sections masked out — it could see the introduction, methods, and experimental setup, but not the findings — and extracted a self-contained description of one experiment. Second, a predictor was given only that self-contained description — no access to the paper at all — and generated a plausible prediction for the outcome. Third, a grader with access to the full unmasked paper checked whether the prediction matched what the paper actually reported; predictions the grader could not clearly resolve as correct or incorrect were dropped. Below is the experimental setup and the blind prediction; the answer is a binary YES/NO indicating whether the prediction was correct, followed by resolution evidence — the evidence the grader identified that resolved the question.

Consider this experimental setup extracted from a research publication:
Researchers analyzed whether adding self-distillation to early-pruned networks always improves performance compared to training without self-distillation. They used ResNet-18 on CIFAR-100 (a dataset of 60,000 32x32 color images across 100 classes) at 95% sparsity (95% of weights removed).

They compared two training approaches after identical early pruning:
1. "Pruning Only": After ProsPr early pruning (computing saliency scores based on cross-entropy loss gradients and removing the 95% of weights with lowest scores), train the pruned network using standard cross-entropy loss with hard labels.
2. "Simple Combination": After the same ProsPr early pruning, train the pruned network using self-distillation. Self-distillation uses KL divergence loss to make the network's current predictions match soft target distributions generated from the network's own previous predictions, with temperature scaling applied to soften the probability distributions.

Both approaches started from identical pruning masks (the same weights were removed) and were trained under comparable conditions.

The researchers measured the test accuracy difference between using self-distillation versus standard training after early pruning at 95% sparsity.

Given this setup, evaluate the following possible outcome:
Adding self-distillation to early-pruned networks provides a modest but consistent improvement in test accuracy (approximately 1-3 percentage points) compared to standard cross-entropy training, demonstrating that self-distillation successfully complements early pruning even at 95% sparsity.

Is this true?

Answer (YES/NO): NO